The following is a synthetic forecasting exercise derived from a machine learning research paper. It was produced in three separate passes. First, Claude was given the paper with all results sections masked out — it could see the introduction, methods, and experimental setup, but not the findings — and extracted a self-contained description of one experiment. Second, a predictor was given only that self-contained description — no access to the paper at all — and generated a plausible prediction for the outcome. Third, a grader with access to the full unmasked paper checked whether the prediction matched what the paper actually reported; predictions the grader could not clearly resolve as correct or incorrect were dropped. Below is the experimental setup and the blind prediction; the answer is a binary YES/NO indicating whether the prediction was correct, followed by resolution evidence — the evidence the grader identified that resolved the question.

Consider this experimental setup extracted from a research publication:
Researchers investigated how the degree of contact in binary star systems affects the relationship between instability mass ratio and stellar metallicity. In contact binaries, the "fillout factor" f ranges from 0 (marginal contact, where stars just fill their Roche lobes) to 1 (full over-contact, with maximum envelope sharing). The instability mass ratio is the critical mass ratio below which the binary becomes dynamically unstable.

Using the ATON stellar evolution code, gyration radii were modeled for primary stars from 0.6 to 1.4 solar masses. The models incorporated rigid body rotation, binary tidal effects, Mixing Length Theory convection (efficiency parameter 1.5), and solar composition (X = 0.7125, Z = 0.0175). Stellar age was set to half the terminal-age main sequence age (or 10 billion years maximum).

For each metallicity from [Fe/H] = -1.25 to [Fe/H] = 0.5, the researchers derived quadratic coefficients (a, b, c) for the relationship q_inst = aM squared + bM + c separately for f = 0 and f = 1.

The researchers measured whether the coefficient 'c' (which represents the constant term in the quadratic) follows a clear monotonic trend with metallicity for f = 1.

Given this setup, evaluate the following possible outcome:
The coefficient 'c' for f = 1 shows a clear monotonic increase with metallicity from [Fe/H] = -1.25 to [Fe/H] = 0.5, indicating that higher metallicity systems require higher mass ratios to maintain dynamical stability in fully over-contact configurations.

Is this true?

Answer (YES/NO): NO